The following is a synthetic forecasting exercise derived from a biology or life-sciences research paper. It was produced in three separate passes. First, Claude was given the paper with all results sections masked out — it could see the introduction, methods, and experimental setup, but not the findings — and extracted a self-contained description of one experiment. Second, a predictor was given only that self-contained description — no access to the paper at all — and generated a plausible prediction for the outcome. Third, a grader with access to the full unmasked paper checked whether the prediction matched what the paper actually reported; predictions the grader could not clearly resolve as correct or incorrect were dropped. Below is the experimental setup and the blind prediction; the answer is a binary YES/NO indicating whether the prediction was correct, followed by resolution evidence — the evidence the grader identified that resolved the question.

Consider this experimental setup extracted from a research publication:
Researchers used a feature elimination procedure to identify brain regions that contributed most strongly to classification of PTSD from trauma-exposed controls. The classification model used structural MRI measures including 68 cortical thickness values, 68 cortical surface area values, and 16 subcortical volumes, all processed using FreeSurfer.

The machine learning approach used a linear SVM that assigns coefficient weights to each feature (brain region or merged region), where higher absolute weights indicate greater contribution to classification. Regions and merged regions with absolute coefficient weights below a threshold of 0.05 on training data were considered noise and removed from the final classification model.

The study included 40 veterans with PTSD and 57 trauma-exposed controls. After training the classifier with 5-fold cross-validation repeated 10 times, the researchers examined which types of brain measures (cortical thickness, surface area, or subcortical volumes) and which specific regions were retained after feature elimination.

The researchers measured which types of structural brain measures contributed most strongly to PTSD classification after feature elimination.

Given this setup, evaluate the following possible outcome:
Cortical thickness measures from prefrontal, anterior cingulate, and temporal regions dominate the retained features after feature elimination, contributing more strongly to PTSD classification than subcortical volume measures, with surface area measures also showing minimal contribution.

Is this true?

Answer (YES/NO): NO